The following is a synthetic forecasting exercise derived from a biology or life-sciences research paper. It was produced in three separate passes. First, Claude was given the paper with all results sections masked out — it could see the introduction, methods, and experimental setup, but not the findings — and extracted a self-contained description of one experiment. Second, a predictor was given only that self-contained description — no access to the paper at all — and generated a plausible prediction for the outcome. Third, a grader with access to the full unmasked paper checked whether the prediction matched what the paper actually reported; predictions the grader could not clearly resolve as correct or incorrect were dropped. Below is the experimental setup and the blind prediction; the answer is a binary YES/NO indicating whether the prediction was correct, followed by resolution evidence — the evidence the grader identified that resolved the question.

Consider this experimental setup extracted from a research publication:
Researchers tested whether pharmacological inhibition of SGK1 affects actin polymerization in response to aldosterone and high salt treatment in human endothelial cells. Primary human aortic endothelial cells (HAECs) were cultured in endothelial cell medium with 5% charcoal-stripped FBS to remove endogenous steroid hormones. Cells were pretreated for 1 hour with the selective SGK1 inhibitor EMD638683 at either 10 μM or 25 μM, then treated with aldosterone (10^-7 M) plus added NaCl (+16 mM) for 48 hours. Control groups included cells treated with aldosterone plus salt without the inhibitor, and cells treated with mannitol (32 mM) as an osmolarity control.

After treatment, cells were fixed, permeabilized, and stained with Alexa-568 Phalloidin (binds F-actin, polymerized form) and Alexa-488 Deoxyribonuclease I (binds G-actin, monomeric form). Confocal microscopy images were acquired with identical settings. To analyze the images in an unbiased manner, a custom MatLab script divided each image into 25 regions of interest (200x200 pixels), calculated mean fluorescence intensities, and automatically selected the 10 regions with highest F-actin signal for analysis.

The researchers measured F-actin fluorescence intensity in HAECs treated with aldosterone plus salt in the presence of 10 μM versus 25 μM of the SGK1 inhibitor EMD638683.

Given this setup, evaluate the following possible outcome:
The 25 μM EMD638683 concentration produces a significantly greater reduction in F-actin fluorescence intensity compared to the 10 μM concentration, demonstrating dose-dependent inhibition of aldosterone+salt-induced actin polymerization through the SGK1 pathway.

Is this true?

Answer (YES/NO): NO